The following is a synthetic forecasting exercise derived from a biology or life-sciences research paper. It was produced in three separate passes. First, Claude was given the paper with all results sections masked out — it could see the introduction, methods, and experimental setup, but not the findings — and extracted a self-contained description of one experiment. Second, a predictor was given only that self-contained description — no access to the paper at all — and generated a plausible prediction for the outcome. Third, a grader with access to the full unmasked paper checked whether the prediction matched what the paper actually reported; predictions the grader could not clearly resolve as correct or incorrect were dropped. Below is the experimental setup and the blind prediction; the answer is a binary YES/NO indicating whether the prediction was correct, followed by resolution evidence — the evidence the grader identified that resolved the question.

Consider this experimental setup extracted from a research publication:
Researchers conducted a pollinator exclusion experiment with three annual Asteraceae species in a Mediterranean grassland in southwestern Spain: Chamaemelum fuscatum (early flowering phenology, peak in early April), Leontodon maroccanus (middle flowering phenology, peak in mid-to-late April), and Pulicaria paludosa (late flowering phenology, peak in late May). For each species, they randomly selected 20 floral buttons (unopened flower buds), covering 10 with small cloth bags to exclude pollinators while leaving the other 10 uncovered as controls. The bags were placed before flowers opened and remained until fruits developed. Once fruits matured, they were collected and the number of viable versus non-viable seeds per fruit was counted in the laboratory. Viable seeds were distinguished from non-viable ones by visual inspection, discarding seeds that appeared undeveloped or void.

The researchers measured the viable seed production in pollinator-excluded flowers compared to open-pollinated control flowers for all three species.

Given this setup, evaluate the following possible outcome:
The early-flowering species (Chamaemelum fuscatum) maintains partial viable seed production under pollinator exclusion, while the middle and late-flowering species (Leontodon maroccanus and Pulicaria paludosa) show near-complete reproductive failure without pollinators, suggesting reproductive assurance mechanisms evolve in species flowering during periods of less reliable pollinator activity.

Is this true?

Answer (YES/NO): NO